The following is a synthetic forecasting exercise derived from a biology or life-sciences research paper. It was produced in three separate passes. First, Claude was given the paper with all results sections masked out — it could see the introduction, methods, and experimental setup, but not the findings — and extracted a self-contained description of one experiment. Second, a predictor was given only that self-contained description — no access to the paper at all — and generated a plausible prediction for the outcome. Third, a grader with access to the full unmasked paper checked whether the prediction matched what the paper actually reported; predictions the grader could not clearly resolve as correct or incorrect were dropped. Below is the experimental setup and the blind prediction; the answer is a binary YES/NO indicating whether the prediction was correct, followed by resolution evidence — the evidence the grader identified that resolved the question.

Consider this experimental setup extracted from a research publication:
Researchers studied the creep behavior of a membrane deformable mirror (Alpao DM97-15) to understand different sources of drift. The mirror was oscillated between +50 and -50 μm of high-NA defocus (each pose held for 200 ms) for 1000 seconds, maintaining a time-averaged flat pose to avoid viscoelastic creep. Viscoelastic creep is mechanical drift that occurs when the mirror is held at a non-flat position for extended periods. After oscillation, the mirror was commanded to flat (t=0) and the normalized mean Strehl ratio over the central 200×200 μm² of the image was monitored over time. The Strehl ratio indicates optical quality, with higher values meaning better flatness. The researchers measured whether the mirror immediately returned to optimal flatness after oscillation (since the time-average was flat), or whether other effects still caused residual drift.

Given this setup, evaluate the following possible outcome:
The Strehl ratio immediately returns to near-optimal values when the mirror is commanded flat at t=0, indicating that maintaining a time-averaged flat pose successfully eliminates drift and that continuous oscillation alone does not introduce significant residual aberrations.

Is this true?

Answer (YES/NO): NO